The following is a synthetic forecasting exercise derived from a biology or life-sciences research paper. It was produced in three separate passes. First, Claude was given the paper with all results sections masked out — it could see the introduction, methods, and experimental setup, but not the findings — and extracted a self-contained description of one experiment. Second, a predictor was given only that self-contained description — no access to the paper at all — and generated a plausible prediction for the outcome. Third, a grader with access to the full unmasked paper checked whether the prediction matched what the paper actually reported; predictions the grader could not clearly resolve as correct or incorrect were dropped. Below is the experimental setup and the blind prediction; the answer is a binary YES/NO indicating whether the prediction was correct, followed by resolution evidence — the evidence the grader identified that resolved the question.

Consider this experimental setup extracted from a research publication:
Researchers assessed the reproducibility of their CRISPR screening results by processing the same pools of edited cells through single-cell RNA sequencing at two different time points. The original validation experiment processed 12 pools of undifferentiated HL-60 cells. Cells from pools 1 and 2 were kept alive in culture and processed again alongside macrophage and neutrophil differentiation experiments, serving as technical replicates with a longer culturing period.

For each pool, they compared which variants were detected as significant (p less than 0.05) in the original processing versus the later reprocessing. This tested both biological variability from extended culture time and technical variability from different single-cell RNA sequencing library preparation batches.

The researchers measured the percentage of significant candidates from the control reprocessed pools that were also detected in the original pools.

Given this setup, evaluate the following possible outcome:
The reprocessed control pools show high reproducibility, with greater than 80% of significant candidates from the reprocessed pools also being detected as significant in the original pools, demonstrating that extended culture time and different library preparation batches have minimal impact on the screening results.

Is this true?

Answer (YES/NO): NO